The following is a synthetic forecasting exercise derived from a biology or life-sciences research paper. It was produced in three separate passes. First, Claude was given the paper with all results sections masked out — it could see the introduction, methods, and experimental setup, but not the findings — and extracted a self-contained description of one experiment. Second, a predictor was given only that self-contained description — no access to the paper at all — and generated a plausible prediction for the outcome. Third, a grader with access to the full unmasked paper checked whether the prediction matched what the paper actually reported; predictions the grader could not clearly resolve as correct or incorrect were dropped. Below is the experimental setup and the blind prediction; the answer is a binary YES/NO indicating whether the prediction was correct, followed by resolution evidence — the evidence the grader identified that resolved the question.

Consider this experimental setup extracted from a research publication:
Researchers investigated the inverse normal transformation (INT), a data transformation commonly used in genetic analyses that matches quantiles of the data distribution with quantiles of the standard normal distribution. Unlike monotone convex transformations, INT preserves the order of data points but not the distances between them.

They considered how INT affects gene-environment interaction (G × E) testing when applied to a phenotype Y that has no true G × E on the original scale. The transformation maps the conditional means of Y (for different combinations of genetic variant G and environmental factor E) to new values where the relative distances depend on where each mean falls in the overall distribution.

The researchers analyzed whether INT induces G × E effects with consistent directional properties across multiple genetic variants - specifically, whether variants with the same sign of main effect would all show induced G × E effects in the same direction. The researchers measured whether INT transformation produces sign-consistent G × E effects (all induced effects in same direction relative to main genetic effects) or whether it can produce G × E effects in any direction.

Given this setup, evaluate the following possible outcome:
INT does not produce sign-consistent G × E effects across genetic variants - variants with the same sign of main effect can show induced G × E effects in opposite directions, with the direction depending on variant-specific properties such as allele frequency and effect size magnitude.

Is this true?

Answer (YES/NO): YES